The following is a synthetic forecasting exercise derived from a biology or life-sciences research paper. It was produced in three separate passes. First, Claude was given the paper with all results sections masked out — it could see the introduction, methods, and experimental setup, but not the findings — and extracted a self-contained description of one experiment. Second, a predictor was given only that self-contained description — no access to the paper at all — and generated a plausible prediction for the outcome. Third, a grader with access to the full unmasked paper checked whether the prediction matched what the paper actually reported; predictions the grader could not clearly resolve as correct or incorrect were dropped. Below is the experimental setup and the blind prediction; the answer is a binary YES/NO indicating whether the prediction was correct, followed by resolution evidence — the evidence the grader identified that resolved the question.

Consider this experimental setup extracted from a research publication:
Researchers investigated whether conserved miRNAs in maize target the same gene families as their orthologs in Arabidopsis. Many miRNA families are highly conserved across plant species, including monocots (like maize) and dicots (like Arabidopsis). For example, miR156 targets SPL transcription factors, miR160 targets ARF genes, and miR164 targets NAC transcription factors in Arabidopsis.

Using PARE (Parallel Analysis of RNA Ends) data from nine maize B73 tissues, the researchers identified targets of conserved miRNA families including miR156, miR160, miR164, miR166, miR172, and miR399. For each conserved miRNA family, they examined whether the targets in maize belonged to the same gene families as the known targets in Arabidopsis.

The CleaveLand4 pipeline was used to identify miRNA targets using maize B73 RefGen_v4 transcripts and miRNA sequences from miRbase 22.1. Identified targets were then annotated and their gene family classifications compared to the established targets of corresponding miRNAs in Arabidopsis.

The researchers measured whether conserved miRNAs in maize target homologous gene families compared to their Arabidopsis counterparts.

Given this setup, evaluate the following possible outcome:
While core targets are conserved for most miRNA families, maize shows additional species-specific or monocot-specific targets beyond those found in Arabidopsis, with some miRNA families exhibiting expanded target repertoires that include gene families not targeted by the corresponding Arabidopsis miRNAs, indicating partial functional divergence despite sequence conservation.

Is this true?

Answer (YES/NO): YES